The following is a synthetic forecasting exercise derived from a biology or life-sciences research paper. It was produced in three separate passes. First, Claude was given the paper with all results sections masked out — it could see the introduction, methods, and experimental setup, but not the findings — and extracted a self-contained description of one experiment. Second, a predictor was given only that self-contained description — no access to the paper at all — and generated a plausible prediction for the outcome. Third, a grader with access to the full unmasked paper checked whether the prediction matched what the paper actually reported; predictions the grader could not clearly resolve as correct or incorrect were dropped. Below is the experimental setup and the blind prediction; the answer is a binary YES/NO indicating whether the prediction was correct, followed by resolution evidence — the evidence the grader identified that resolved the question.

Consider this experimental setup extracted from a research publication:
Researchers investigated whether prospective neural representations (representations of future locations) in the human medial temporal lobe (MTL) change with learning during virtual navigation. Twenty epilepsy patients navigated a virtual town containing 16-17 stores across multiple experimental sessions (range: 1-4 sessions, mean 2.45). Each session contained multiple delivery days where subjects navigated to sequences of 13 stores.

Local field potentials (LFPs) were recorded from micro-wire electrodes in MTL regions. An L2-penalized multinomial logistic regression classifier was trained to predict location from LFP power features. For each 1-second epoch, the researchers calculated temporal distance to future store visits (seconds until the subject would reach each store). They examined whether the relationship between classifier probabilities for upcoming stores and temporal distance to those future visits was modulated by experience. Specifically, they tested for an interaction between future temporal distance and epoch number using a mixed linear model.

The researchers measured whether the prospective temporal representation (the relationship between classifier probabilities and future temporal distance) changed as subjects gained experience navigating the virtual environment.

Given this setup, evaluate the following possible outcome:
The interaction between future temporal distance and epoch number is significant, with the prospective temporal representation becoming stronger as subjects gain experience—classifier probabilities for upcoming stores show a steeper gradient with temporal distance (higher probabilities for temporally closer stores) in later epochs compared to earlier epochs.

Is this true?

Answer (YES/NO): YES